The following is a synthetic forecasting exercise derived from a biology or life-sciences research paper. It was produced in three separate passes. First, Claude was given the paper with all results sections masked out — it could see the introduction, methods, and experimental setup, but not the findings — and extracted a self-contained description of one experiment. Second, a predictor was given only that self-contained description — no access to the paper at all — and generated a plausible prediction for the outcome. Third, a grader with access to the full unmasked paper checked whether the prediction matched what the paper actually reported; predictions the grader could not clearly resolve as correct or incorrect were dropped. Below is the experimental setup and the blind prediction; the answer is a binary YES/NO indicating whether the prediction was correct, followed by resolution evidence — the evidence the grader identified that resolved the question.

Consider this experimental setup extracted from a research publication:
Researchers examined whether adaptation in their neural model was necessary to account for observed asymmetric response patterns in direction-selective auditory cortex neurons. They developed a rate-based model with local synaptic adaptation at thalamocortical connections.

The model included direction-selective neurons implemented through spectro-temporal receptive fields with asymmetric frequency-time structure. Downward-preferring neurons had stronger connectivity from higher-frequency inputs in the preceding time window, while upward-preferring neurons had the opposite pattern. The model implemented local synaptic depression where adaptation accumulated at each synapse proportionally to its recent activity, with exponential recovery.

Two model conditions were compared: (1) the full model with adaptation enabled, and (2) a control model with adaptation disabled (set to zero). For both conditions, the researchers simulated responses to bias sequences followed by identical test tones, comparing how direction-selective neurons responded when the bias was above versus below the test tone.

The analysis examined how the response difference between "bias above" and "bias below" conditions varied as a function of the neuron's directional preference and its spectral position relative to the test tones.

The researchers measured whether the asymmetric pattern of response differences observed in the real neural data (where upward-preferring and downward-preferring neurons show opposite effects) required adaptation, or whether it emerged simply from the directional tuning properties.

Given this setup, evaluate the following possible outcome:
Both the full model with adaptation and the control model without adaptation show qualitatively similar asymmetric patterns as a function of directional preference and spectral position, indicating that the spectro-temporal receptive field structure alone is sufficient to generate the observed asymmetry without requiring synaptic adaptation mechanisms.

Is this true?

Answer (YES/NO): NO